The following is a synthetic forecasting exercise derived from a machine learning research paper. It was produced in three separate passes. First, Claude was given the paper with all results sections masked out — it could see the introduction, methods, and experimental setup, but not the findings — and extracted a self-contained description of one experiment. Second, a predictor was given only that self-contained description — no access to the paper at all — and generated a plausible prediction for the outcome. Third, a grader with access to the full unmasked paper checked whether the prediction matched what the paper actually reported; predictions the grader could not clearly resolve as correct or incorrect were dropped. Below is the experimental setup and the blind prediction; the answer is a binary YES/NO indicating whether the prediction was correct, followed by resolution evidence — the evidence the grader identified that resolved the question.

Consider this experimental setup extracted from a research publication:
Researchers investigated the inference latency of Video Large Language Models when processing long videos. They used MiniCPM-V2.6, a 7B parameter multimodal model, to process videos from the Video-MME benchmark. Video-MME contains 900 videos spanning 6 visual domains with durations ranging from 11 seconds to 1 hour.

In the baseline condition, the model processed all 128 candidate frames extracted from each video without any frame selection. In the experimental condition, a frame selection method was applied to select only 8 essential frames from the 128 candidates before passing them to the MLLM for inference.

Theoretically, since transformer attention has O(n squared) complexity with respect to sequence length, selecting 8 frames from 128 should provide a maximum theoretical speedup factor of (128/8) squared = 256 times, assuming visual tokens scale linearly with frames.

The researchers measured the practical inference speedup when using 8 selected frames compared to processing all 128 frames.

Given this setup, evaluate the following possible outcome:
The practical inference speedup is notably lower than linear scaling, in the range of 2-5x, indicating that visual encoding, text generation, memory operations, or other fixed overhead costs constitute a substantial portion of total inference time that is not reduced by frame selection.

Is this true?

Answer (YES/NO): NO